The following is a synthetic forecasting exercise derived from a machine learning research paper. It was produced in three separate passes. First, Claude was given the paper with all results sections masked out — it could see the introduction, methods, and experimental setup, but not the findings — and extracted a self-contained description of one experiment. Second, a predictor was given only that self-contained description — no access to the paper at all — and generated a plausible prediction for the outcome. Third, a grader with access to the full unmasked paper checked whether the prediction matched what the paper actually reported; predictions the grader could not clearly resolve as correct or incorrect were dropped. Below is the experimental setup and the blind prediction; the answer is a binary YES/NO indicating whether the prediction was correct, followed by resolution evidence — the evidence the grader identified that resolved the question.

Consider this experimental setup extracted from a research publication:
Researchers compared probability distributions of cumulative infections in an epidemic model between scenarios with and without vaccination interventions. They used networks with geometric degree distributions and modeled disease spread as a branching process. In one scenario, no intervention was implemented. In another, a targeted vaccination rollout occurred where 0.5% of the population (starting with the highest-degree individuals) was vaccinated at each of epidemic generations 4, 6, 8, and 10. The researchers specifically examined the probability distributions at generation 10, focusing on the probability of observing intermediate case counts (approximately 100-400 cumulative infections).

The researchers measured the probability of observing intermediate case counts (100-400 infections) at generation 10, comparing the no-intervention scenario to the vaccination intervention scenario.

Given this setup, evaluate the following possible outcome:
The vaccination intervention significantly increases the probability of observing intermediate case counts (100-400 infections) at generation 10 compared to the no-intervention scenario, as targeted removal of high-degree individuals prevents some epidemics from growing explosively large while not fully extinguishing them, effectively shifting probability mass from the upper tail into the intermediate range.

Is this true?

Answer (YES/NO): YES